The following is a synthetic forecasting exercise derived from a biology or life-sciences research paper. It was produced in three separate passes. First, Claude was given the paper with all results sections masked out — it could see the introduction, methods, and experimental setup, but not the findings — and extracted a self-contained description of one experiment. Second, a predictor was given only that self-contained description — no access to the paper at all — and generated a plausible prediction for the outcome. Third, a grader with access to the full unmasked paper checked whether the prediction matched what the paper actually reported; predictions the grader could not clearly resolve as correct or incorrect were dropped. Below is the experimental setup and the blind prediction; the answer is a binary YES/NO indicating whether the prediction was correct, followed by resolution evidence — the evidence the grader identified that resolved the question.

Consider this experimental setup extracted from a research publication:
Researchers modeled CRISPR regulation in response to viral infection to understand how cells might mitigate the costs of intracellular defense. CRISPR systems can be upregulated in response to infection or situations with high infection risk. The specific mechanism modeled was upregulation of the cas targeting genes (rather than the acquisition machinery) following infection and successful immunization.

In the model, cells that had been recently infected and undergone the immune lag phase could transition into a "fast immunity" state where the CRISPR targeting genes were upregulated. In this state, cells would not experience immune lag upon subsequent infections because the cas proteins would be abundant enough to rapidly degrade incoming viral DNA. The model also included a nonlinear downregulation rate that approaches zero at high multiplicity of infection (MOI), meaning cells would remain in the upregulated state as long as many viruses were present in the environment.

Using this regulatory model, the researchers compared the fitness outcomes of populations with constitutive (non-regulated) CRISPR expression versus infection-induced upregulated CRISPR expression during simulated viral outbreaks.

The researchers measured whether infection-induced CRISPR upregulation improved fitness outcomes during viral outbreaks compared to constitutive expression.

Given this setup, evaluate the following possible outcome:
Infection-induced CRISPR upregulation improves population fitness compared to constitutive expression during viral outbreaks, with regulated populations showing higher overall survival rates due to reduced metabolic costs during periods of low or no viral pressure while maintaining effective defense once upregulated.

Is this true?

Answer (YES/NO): NO